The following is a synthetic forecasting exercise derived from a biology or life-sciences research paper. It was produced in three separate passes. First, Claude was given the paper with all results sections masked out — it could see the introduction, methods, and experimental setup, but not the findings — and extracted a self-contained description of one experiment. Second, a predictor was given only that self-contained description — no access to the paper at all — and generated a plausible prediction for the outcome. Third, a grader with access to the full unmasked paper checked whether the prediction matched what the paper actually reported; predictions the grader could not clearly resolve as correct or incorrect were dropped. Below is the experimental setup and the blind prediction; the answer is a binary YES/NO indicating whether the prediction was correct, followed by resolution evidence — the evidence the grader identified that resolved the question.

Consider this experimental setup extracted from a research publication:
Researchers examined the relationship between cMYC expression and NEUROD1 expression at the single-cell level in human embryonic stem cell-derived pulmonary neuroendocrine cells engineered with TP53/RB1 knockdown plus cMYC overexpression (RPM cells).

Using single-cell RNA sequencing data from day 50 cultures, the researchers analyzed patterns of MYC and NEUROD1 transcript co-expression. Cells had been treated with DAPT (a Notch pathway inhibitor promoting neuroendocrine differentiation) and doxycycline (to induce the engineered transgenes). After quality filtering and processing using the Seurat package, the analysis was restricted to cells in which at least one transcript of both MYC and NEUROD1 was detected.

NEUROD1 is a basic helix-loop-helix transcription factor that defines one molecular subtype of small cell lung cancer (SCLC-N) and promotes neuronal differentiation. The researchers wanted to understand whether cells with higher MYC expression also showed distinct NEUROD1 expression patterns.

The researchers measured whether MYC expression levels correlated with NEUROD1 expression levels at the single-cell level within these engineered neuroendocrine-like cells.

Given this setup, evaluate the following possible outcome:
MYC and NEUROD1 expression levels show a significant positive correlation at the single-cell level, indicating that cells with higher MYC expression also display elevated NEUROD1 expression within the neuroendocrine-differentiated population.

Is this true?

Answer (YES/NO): YES